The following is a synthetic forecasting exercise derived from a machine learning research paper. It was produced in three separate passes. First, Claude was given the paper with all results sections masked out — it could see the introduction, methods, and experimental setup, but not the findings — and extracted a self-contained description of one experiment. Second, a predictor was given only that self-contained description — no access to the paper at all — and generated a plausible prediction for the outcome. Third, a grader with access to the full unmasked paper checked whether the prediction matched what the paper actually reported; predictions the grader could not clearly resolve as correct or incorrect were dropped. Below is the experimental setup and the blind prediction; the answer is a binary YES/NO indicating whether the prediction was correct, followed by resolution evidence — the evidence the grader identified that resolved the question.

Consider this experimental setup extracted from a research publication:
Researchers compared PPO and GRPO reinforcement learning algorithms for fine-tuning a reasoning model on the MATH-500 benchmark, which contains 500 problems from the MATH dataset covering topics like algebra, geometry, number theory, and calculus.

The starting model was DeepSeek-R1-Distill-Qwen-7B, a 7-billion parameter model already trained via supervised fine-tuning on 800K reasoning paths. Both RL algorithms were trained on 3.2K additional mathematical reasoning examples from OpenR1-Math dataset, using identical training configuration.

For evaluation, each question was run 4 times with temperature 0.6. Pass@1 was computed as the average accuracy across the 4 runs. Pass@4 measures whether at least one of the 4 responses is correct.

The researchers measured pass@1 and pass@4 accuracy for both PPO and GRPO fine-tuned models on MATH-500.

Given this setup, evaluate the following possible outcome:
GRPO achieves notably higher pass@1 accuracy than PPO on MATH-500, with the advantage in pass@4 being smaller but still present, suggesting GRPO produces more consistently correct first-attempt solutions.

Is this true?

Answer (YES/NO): NO